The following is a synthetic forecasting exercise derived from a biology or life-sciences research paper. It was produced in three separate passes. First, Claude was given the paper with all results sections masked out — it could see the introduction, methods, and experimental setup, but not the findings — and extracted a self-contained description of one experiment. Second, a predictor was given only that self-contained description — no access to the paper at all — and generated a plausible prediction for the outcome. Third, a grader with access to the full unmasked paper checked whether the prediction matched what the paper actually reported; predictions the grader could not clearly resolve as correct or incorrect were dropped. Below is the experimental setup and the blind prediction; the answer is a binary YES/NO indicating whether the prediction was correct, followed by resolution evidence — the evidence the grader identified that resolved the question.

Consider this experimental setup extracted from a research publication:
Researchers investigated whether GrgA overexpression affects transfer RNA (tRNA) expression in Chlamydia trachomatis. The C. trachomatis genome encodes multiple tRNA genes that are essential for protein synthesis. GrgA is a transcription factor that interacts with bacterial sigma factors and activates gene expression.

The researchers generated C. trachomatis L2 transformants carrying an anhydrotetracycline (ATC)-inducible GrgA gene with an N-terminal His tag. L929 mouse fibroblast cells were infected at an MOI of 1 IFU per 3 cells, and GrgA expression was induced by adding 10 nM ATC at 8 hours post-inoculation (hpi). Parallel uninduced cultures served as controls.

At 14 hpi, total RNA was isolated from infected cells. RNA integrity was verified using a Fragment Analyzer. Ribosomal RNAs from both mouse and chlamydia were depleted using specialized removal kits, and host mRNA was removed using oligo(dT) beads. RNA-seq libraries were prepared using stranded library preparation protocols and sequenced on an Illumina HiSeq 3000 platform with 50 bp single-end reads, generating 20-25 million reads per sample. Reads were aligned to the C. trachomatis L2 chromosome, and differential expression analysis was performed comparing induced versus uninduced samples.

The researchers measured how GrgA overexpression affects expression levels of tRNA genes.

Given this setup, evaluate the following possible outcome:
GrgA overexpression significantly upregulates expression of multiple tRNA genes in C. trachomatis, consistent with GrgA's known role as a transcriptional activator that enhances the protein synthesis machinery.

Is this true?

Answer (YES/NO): NO